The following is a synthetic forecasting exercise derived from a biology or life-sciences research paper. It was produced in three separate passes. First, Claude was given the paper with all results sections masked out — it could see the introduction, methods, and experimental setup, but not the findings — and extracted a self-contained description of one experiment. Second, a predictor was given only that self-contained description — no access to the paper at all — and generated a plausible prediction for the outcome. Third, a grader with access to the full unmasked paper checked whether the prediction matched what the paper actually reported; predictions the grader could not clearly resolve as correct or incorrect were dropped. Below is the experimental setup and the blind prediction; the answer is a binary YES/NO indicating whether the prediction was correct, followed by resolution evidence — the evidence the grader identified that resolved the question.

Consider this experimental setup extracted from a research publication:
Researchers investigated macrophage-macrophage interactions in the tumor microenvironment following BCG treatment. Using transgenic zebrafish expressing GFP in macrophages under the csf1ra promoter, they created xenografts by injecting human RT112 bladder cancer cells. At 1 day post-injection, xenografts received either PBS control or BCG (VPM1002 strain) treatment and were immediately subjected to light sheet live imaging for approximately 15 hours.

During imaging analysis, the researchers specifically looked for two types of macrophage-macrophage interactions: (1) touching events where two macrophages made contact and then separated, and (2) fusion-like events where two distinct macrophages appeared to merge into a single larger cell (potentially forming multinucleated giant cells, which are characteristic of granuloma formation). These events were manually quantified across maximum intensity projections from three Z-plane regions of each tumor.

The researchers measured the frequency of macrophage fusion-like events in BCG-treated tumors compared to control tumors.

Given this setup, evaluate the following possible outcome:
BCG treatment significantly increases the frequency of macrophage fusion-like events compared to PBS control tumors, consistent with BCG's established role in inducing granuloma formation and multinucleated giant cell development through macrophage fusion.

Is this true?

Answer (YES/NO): YES